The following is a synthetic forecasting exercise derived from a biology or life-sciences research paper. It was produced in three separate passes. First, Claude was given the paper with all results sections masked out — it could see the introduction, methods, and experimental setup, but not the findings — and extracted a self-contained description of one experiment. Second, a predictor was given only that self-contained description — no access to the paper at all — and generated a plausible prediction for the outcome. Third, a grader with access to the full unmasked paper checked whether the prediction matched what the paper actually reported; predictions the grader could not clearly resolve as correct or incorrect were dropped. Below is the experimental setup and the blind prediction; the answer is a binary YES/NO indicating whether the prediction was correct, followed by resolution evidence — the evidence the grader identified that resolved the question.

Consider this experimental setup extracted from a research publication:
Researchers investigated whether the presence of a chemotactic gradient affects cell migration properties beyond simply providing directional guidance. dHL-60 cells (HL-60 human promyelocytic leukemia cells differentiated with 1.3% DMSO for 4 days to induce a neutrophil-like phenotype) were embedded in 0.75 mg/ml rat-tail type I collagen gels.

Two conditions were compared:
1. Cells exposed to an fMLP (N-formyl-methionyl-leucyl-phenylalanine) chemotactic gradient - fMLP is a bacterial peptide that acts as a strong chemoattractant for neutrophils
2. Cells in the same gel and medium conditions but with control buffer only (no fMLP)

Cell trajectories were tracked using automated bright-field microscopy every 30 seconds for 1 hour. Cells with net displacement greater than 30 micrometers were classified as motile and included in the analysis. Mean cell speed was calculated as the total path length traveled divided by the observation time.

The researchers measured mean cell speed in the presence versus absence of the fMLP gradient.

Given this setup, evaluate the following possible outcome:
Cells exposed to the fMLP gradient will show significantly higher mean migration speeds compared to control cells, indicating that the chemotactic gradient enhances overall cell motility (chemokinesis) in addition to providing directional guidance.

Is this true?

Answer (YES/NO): NO